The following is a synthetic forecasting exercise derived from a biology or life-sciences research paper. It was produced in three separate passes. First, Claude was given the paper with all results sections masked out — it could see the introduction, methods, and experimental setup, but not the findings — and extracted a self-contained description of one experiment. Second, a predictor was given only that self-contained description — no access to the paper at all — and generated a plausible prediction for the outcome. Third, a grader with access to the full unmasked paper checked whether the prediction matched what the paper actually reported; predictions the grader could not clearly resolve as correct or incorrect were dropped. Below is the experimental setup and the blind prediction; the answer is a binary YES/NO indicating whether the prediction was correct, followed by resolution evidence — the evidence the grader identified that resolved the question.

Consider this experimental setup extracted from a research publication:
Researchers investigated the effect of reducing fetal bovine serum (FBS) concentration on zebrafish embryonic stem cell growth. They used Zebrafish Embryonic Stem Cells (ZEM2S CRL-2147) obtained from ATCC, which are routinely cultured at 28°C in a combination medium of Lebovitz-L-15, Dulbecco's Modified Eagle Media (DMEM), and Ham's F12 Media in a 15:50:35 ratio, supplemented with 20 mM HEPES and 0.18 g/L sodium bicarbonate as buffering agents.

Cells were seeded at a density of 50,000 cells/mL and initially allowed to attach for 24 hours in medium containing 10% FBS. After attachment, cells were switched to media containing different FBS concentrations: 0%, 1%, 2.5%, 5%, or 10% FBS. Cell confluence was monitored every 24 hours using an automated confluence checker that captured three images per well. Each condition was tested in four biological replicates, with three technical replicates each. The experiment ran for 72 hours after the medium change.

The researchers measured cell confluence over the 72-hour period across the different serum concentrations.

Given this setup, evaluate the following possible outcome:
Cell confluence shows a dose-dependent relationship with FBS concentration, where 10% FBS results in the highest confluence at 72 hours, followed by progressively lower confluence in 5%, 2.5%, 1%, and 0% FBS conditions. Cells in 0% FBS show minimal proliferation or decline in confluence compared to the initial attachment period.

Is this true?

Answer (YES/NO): YES